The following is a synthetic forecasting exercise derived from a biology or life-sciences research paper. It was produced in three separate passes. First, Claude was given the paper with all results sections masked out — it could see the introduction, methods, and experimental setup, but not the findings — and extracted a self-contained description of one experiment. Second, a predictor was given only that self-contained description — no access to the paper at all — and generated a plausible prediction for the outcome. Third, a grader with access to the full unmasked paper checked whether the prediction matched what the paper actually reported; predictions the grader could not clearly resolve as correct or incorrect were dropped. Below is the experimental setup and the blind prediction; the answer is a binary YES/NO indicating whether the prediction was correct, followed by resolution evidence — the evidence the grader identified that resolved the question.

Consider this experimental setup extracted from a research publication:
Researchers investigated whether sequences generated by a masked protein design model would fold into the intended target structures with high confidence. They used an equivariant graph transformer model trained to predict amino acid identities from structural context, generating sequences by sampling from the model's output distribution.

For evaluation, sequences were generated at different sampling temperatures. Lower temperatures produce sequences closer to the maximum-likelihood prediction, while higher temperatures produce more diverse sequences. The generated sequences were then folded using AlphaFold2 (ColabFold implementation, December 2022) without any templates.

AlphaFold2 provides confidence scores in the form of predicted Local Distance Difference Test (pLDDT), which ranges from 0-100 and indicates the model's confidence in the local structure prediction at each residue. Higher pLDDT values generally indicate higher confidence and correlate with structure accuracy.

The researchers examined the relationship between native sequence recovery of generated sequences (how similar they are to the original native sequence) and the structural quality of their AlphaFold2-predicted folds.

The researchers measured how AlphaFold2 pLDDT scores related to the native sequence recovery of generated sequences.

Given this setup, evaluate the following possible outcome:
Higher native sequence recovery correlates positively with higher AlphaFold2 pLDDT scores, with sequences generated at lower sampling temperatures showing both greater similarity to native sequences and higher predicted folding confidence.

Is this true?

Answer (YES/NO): NO